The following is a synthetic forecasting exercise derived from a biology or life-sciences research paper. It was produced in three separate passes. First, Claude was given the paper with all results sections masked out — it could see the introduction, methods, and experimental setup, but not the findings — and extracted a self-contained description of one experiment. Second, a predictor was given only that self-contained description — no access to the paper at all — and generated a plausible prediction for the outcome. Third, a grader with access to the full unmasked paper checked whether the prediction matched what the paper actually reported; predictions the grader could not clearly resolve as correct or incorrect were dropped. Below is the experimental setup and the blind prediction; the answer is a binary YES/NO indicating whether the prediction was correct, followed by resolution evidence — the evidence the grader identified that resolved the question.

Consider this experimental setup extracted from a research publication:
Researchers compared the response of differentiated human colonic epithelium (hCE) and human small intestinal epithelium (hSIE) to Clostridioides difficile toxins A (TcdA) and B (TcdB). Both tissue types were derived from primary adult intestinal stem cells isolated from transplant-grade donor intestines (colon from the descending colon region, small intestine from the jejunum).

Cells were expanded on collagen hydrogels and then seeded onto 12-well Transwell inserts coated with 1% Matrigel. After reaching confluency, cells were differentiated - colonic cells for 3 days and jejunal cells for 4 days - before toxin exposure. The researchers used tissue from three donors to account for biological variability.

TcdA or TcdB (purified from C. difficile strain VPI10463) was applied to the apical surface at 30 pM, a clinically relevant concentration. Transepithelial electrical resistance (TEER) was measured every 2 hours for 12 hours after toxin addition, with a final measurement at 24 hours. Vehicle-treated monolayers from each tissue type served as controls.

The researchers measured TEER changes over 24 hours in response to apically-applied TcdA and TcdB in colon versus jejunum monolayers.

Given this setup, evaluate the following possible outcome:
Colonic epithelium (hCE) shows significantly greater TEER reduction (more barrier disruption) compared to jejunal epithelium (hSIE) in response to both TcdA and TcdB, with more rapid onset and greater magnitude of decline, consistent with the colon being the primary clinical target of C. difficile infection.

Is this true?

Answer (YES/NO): NO